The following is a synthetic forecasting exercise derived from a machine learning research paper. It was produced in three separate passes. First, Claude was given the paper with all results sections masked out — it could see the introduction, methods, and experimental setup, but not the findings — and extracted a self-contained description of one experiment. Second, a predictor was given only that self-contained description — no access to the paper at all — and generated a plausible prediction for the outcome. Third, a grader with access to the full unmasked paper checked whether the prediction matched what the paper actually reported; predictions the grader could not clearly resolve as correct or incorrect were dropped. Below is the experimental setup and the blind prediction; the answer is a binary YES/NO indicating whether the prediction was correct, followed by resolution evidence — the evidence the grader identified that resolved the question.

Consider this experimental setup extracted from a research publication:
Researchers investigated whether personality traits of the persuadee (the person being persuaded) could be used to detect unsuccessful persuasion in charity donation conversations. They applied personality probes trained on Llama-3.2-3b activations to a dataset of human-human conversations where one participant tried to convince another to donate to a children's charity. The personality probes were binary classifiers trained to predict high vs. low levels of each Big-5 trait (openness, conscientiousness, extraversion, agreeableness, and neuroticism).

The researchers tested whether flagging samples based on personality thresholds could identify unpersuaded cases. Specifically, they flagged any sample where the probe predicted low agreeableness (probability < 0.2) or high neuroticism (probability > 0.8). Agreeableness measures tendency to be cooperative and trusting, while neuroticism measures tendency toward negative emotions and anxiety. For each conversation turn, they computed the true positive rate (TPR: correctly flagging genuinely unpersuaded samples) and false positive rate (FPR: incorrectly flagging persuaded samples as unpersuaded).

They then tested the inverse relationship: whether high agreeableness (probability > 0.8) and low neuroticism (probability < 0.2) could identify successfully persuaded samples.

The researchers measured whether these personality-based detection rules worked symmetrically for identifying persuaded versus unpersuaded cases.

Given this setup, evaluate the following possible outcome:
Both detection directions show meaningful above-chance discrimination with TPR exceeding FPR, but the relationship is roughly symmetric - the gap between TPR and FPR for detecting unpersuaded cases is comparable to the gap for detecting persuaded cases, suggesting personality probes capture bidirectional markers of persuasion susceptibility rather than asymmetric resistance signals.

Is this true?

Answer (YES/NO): NO